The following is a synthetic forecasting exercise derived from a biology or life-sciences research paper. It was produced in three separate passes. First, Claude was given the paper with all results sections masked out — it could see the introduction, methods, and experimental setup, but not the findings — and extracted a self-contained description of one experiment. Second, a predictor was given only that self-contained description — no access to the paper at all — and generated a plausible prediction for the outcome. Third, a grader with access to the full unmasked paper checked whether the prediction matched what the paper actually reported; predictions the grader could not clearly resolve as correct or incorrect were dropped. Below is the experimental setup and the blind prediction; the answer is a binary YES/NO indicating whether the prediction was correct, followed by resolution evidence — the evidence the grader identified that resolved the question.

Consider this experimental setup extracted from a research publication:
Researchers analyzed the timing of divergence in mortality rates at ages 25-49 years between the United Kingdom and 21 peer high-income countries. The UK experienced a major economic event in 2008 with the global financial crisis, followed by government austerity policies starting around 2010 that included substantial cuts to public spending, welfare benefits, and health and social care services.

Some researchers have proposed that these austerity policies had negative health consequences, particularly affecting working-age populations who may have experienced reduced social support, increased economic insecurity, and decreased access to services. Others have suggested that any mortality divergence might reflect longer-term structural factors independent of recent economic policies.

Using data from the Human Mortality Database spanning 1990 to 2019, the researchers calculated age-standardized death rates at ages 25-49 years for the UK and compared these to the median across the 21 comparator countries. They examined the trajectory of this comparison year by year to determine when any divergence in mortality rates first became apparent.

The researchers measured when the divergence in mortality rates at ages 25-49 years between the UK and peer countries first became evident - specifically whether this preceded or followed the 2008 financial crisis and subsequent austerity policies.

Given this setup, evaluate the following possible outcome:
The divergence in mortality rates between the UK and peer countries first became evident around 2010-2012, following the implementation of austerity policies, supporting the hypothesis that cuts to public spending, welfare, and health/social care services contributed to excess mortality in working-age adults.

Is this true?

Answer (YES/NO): NO